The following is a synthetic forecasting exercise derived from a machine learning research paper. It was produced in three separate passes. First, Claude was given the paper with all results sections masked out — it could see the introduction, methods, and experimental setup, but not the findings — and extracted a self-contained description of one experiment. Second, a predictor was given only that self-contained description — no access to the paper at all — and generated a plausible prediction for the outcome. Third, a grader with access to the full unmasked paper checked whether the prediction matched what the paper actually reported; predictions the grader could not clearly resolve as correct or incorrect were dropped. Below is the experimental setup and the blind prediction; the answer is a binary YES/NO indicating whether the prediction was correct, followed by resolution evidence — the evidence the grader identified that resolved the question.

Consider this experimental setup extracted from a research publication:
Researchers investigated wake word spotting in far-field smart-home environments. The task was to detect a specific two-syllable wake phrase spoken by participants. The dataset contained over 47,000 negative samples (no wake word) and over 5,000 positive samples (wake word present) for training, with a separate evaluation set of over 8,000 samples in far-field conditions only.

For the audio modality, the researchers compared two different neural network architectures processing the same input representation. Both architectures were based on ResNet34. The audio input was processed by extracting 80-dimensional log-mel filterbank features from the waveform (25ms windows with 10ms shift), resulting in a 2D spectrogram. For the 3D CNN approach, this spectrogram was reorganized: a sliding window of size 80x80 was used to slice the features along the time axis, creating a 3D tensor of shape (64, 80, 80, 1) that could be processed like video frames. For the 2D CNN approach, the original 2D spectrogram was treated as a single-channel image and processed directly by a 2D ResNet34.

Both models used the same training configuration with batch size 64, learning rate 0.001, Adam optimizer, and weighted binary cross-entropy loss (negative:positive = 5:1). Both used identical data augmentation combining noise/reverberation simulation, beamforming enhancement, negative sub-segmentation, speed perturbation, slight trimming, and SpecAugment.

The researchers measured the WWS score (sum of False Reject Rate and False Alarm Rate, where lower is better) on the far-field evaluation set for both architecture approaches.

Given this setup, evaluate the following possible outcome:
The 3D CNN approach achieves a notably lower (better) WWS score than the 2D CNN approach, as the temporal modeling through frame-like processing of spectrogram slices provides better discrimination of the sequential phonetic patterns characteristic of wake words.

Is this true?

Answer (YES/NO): NO